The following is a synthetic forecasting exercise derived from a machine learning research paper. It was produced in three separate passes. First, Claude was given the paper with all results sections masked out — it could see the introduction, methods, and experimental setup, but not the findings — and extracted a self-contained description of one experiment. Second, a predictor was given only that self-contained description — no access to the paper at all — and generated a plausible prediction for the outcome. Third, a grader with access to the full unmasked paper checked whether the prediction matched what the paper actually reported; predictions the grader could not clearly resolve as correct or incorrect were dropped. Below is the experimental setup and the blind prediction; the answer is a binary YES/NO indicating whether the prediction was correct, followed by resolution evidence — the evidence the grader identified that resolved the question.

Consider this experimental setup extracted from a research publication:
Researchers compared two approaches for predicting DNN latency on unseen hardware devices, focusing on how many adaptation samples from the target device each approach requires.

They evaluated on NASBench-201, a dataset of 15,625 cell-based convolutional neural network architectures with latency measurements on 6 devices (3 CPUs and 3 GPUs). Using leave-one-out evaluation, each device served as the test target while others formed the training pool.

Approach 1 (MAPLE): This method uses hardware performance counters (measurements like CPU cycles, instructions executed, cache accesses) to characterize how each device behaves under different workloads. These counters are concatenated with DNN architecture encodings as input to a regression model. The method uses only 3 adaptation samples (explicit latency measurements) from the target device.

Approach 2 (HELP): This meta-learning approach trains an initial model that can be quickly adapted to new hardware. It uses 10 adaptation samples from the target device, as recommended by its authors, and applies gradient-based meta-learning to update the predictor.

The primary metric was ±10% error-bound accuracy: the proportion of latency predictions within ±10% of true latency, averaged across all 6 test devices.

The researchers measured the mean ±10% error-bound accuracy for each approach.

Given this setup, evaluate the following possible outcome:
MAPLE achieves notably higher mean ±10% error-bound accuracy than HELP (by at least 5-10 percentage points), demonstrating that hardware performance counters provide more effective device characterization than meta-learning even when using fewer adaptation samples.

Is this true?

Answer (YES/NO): NO